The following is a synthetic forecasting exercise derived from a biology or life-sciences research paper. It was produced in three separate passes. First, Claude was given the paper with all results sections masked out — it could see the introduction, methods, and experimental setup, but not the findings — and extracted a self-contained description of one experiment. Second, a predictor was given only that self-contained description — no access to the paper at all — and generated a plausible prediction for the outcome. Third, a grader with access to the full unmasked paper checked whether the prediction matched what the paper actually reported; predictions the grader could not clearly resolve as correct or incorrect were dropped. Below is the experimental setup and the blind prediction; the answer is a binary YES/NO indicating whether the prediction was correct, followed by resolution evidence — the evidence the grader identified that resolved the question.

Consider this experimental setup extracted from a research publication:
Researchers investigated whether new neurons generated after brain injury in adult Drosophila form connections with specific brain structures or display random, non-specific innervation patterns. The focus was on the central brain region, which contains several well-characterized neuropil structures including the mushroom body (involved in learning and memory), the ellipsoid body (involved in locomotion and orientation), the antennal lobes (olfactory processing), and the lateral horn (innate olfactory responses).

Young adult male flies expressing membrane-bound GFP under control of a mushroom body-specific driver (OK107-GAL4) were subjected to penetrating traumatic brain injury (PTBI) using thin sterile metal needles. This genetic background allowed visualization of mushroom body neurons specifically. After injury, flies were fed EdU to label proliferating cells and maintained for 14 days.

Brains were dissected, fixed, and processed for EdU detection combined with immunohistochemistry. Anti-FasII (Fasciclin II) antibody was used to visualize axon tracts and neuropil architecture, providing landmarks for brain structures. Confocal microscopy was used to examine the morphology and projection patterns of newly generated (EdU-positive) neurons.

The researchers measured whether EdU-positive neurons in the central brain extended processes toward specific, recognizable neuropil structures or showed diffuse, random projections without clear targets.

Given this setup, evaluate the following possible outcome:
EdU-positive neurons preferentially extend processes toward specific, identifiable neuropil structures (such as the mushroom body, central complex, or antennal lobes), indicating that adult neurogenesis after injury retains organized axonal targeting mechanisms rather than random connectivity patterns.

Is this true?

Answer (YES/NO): YES